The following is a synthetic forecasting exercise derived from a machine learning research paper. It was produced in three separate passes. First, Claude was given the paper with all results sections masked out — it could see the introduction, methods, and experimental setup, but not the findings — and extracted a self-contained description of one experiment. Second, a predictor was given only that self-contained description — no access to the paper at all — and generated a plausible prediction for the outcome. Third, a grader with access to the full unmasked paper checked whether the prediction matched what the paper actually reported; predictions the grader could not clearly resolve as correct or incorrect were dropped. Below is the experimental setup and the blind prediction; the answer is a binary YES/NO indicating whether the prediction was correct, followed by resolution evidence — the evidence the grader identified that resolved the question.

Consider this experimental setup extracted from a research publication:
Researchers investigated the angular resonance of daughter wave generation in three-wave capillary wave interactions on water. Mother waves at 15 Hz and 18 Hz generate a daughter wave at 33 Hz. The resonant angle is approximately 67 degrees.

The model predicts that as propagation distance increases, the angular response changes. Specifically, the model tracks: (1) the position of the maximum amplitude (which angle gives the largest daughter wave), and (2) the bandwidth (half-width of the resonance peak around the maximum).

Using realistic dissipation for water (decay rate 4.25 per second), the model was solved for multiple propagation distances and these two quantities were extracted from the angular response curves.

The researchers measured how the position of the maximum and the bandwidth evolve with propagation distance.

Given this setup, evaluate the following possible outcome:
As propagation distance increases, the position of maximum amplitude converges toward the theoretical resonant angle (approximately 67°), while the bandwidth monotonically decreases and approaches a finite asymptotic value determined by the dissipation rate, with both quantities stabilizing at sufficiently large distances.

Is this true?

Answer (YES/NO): YES